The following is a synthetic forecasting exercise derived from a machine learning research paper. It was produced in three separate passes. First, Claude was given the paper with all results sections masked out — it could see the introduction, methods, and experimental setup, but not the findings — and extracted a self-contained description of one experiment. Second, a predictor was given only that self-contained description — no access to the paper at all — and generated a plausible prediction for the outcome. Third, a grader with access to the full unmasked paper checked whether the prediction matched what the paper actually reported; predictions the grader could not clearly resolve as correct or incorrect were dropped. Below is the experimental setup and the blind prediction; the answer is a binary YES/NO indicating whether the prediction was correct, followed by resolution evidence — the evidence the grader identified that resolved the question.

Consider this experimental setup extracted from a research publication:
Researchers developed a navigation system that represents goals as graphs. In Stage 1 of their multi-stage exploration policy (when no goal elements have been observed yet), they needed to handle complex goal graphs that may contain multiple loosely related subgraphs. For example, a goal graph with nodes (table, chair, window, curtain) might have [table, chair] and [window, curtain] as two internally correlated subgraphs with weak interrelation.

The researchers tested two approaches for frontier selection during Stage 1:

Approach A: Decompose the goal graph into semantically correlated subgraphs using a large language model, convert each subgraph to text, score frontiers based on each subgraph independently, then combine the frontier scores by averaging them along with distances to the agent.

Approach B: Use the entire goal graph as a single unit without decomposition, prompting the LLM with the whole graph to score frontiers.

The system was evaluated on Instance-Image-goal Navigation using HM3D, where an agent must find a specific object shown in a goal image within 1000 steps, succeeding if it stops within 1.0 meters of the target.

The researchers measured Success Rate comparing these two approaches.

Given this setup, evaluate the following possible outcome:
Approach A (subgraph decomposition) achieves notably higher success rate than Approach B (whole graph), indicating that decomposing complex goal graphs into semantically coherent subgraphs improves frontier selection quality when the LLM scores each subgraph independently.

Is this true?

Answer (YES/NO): NO